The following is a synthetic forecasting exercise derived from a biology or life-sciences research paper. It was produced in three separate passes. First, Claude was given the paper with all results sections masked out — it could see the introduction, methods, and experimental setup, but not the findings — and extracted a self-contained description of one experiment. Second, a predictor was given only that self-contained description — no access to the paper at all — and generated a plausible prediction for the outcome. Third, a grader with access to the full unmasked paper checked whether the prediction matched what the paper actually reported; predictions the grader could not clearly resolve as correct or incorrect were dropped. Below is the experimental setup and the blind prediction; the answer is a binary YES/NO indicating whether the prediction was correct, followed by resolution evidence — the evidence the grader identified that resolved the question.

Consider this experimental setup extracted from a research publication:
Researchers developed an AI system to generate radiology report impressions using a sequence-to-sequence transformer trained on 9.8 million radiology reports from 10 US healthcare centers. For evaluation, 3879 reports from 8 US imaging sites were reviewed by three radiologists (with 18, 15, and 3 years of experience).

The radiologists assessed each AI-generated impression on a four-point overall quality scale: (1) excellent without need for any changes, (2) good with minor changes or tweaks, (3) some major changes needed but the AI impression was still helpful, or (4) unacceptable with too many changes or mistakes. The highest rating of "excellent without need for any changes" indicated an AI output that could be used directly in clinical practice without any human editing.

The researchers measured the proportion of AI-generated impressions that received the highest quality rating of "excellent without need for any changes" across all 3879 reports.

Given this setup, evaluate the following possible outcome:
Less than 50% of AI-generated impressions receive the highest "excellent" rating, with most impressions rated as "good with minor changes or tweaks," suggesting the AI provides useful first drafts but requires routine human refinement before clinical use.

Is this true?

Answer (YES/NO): NO